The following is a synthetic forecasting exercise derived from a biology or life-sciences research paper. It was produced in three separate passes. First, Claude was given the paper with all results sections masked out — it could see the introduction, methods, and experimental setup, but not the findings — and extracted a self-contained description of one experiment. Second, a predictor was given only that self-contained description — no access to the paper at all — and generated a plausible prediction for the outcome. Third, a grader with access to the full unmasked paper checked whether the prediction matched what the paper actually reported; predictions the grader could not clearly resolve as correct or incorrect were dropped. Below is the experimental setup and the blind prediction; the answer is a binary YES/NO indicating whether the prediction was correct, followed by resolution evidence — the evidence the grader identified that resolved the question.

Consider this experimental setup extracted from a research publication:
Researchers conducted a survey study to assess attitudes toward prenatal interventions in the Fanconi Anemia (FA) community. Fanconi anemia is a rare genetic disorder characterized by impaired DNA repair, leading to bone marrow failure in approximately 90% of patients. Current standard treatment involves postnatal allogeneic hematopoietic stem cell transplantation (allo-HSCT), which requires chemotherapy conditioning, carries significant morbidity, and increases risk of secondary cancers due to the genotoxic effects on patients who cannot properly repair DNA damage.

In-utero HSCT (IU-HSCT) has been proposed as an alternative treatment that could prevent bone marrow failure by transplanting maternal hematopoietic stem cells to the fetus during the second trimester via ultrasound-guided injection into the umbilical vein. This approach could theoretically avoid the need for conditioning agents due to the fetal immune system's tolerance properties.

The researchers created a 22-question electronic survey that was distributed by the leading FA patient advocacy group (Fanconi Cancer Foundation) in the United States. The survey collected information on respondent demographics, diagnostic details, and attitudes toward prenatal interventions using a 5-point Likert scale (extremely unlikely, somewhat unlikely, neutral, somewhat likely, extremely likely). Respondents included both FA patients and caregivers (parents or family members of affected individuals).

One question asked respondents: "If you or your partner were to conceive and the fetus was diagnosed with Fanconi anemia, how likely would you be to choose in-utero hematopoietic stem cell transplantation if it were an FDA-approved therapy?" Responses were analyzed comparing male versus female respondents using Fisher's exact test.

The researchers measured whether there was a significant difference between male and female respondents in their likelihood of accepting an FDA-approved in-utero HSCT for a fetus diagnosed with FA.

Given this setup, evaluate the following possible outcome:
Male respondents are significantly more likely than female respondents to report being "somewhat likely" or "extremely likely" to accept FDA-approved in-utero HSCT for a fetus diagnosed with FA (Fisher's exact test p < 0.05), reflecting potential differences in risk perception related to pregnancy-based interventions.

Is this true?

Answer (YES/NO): YES